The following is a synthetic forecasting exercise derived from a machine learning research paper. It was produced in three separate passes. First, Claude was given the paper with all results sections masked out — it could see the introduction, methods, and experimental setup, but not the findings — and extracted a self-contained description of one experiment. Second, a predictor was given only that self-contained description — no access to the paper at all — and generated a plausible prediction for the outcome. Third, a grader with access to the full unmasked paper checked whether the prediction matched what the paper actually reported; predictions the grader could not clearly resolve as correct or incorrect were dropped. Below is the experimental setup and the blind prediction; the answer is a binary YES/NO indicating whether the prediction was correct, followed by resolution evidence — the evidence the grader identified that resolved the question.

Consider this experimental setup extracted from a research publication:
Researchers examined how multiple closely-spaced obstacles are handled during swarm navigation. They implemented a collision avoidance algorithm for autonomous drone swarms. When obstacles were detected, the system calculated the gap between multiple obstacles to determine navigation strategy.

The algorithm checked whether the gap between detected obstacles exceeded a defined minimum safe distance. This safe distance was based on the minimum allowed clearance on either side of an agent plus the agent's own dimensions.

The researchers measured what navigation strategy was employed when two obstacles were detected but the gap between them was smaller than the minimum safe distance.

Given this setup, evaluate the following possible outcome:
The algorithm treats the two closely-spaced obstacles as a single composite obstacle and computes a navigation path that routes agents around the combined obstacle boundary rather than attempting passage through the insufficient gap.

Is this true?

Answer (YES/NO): YES